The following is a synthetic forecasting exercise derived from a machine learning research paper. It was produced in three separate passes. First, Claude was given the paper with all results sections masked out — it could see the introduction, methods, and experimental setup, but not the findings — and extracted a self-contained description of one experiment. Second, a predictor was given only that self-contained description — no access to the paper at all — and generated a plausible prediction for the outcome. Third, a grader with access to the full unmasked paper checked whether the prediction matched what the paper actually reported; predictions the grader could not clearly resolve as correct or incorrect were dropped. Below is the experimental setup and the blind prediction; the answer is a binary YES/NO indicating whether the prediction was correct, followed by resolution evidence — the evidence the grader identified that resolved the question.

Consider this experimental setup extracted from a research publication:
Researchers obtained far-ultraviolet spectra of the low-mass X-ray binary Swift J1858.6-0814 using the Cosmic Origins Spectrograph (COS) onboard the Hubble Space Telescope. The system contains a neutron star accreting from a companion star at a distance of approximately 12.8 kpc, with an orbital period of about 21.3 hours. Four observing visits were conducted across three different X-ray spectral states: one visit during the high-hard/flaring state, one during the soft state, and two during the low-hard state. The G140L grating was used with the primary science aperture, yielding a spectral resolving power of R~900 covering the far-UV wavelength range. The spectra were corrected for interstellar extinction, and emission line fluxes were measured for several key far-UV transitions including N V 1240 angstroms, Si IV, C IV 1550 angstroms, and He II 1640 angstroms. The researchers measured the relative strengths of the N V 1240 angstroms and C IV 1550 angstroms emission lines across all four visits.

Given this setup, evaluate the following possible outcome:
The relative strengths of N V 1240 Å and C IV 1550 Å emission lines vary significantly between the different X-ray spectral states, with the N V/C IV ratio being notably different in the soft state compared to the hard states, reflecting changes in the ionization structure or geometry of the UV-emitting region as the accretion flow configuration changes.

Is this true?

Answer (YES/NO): NO